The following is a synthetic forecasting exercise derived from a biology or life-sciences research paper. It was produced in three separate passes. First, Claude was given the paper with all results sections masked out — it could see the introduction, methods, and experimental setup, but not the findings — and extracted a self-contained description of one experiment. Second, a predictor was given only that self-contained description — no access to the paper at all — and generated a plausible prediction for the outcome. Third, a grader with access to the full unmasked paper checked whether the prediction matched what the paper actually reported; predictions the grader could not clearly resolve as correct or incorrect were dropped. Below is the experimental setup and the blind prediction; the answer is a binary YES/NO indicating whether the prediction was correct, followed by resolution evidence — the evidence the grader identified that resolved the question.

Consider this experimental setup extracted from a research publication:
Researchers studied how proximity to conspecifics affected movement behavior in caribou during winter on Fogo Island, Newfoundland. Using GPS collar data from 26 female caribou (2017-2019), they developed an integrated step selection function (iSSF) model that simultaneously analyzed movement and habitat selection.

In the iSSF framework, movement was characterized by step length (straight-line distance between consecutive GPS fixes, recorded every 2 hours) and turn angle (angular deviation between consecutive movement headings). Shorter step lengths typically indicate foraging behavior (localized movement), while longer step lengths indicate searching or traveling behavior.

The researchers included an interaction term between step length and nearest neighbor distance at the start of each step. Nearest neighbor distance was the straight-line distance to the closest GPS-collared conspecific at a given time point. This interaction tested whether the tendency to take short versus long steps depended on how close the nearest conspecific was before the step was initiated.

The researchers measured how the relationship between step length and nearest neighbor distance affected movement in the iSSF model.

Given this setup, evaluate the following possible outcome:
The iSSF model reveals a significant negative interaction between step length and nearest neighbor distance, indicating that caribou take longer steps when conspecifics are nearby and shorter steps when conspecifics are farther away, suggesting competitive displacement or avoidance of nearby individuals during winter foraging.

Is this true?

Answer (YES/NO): NO